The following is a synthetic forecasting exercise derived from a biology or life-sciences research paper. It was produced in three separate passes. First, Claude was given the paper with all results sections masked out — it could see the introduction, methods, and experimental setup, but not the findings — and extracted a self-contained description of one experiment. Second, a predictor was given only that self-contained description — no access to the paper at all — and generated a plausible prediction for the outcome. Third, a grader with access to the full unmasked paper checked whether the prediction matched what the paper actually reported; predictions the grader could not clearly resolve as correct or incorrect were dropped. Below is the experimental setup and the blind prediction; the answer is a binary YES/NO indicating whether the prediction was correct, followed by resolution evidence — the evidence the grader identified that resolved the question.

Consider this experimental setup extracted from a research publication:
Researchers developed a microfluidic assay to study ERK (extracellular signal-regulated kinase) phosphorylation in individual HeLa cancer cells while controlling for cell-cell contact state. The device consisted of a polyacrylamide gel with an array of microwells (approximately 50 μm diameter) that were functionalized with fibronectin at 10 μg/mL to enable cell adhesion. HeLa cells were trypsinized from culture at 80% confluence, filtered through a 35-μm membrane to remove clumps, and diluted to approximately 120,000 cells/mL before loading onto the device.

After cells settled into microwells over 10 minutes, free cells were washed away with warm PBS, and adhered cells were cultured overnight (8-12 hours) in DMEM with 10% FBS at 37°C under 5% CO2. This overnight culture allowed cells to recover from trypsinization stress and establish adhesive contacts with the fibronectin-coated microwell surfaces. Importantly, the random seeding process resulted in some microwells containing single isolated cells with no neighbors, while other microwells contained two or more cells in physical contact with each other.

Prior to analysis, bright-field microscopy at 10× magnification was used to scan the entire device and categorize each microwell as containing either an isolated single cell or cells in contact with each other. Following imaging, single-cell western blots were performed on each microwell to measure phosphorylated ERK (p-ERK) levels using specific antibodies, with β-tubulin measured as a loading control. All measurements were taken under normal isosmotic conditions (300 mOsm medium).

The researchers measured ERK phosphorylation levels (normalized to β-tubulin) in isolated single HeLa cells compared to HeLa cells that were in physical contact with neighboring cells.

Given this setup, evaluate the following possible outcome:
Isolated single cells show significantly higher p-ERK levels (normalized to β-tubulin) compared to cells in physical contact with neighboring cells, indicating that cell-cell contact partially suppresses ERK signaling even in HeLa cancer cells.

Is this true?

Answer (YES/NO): YES